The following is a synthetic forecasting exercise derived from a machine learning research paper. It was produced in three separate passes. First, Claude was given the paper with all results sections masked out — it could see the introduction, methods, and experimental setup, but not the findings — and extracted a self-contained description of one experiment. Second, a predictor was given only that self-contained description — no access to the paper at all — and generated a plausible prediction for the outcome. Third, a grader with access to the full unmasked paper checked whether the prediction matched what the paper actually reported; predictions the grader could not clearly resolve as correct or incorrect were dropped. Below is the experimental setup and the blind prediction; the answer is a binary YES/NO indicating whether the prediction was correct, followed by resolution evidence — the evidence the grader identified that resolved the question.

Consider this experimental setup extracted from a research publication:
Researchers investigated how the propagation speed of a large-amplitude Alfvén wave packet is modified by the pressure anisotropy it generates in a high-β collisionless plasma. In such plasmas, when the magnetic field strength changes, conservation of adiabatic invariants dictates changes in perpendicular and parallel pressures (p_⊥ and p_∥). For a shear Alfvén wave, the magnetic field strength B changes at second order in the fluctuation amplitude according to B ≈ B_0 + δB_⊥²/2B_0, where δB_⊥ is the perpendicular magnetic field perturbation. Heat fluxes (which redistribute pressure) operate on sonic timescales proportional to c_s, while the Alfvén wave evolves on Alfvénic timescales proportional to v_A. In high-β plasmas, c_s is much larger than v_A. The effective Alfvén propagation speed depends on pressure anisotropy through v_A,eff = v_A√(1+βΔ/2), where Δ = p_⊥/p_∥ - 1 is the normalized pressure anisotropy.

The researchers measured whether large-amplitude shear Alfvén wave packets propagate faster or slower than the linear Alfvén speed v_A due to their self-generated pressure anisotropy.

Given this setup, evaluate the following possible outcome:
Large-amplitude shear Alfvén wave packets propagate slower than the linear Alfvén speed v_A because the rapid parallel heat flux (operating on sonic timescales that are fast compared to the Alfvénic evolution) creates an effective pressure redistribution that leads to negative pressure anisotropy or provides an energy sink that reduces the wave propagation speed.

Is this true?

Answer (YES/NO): NO